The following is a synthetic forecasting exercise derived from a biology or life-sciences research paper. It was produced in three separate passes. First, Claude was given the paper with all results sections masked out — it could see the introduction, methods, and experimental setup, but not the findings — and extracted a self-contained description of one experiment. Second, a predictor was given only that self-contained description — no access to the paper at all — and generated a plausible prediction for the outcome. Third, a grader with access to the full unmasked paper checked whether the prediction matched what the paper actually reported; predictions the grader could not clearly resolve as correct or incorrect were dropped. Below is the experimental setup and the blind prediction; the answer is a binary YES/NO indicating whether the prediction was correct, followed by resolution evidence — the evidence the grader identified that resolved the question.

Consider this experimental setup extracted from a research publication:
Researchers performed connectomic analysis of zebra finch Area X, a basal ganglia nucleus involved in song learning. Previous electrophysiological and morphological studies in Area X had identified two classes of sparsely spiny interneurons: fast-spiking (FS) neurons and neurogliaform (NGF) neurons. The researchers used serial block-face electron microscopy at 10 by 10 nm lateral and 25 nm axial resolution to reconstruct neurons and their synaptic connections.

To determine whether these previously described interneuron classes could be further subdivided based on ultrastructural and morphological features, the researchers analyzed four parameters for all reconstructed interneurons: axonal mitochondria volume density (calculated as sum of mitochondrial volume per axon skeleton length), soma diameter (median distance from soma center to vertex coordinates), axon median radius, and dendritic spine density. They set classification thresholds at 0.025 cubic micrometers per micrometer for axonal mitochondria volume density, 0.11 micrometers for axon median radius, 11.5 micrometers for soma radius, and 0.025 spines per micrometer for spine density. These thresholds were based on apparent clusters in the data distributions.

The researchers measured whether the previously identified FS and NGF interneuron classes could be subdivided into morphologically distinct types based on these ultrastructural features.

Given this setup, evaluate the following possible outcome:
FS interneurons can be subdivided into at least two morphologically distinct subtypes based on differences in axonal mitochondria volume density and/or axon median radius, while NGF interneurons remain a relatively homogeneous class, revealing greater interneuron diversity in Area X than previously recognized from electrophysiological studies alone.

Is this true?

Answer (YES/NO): NO